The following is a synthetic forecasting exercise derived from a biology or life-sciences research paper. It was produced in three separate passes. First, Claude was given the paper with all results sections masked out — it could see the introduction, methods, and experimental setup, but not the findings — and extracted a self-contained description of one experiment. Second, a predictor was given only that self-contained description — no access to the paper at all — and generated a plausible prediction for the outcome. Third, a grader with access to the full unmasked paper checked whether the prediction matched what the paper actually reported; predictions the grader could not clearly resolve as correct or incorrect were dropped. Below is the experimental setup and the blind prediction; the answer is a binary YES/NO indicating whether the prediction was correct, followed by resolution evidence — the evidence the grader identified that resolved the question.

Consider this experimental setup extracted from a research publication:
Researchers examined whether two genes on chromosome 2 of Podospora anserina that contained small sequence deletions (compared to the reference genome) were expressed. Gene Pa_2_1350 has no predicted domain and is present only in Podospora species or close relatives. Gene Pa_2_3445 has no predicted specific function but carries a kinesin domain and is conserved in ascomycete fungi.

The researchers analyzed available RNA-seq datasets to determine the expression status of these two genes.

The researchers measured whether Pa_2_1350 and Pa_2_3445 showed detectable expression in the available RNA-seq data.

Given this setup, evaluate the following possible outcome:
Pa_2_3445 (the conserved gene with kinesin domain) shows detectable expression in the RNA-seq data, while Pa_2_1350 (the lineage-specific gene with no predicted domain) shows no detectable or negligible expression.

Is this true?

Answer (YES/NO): NO